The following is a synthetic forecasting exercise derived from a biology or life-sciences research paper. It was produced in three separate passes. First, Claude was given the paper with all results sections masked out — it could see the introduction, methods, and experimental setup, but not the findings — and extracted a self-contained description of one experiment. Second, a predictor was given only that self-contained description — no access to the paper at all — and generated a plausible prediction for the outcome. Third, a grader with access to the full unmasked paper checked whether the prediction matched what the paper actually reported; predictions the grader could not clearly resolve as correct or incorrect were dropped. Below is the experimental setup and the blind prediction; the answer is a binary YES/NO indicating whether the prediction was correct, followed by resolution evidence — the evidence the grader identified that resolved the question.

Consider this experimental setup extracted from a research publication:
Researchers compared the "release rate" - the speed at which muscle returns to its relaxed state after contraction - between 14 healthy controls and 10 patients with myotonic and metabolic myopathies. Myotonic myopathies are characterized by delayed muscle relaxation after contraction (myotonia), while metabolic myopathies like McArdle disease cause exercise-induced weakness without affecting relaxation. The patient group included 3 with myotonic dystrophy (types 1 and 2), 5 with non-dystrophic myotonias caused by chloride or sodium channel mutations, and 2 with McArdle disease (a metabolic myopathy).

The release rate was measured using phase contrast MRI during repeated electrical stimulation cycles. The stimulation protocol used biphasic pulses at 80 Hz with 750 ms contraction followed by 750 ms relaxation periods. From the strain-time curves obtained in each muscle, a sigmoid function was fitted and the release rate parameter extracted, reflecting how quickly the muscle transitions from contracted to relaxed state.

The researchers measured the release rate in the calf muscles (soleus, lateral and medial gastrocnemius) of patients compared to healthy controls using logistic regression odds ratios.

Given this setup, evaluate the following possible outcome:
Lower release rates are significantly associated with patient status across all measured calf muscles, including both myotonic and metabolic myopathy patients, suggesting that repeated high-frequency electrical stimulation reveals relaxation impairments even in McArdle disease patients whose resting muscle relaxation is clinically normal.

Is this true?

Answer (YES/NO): NO